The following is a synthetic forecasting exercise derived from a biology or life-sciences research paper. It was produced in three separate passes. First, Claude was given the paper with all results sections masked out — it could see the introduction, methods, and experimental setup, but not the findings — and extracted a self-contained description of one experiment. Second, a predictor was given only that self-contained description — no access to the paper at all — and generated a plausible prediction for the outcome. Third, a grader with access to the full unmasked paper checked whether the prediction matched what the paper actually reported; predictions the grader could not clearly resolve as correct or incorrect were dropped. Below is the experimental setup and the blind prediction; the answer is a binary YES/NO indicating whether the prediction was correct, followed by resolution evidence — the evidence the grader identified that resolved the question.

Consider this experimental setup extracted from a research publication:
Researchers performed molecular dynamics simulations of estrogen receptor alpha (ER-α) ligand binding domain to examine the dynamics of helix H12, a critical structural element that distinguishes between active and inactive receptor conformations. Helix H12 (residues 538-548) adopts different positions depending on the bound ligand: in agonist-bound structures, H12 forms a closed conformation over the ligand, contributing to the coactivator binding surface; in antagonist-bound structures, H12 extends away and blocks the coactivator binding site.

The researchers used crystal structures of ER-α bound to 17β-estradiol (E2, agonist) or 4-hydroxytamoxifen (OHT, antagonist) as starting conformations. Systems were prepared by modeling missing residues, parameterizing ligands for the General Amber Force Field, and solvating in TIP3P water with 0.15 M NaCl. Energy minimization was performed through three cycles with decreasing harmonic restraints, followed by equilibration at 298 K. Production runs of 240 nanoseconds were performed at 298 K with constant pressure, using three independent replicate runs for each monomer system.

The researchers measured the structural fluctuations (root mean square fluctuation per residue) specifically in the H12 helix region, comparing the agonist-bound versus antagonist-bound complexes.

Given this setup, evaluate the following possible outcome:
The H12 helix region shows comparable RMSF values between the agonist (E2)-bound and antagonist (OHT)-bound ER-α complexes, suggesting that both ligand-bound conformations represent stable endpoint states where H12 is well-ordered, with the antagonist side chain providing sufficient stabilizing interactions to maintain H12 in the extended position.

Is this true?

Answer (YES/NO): YES